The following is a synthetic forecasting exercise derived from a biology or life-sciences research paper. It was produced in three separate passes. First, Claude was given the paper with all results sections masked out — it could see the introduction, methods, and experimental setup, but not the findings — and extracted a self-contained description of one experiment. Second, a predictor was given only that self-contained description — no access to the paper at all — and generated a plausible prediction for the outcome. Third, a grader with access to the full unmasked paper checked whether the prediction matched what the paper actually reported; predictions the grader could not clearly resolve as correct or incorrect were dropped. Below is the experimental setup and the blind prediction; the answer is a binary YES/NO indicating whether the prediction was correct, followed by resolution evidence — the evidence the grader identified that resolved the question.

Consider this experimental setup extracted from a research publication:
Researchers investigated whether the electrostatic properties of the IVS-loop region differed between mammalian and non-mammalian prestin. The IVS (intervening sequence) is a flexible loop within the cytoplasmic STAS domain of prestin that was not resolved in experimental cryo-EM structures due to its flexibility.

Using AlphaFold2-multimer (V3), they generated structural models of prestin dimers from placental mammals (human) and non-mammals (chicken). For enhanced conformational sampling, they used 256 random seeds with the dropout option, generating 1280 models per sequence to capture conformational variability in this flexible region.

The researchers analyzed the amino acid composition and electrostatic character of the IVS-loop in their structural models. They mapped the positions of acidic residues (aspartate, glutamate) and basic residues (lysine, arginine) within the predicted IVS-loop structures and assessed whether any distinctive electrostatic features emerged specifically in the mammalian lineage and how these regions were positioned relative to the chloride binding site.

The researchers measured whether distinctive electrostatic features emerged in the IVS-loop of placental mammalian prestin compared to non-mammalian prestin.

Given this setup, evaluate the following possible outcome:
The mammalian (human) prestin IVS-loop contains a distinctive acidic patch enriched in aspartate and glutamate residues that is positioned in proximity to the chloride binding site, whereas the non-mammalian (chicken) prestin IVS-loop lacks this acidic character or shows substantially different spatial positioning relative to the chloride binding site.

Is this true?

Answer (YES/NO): YES